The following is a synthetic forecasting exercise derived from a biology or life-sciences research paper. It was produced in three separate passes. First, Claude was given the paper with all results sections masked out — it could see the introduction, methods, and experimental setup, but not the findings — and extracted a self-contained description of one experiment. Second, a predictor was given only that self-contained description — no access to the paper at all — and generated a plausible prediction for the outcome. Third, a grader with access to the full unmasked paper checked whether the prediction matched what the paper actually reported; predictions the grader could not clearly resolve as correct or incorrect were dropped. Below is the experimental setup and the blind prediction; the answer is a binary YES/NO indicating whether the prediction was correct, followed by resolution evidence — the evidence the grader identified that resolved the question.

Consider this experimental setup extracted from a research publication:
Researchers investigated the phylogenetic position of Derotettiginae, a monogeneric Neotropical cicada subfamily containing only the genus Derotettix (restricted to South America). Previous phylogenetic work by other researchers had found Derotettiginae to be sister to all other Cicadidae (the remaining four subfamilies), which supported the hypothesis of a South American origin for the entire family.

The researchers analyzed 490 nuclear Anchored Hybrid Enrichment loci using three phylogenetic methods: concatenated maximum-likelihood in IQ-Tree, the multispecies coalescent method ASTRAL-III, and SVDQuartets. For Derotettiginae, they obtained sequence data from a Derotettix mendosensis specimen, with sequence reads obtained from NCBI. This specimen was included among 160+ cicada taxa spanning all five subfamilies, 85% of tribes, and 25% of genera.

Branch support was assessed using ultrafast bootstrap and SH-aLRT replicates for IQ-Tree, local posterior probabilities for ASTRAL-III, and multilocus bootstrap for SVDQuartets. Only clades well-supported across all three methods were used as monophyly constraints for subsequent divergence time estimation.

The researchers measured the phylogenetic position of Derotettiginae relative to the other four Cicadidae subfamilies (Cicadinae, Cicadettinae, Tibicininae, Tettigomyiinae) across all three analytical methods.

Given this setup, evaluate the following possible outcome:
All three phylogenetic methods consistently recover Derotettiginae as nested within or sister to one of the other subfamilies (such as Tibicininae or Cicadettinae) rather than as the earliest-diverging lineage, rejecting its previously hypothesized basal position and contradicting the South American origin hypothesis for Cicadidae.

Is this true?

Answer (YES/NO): NO